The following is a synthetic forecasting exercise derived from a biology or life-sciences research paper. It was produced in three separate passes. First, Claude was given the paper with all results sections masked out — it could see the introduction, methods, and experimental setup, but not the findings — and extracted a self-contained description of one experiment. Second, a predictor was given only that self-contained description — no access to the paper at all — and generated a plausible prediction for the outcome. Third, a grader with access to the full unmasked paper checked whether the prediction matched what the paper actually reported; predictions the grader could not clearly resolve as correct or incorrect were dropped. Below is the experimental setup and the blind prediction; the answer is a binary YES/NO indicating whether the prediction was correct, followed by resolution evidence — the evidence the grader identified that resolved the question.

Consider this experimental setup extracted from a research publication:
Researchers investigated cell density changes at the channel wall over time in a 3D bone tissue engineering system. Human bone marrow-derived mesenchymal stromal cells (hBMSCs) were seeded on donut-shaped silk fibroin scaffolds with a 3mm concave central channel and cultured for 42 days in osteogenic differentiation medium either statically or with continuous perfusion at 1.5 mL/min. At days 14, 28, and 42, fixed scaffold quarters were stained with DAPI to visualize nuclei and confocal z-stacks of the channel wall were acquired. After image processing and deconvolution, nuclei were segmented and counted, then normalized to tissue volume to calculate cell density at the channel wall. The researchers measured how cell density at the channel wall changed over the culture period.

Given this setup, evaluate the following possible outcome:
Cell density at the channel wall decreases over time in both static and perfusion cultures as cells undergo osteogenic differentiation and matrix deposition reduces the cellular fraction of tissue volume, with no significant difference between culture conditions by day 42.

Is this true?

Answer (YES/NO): NO